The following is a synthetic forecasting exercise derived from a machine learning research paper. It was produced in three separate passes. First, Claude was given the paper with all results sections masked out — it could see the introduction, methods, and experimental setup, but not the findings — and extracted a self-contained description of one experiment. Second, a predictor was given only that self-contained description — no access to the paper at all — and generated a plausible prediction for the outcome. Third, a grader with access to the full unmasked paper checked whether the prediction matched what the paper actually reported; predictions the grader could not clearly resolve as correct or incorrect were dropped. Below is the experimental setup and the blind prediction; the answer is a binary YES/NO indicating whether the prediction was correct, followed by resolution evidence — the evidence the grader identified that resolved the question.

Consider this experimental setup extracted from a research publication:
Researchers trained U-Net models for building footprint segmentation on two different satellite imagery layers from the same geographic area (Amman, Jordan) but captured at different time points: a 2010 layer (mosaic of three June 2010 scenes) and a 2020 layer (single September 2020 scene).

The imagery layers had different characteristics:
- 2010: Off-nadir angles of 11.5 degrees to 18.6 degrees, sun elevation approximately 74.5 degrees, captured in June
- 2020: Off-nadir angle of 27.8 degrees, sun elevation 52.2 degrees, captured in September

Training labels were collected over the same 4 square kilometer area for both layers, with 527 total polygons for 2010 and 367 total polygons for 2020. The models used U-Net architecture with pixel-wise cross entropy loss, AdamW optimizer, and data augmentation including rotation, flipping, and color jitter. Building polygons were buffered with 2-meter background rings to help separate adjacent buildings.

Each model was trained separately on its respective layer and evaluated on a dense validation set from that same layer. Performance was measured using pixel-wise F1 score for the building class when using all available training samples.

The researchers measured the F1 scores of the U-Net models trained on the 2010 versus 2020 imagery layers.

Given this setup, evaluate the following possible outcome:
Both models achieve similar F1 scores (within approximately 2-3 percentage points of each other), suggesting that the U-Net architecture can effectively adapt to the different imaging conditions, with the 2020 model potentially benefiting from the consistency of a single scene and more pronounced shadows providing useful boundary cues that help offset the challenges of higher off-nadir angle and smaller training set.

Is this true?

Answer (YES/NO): NO